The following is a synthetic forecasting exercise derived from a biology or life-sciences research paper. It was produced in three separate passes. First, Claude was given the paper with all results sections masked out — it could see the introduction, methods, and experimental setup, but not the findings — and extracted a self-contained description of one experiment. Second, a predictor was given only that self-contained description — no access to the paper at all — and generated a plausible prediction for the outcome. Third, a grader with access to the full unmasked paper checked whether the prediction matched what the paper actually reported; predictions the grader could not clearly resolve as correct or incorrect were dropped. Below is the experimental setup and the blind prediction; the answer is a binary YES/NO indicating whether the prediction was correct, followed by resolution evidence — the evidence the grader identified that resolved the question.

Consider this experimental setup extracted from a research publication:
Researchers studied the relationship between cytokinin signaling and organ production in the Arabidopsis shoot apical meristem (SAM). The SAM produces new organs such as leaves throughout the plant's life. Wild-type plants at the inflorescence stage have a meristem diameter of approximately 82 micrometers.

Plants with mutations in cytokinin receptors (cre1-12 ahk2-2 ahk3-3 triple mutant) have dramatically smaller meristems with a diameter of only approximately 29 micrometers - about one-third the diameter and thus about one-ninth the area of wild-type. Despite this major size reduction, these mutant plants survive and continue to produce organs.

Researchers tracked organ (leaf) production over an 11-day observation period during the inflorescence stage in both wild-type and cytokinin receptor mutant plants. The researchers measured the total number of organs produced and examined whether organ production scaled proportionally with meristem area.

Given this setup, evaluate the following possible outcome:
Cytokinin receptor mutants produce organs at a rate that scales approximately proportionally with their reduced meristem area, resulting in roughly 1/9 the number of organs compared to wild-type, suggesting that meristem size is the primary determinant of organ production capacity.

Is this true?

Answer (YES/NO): NO